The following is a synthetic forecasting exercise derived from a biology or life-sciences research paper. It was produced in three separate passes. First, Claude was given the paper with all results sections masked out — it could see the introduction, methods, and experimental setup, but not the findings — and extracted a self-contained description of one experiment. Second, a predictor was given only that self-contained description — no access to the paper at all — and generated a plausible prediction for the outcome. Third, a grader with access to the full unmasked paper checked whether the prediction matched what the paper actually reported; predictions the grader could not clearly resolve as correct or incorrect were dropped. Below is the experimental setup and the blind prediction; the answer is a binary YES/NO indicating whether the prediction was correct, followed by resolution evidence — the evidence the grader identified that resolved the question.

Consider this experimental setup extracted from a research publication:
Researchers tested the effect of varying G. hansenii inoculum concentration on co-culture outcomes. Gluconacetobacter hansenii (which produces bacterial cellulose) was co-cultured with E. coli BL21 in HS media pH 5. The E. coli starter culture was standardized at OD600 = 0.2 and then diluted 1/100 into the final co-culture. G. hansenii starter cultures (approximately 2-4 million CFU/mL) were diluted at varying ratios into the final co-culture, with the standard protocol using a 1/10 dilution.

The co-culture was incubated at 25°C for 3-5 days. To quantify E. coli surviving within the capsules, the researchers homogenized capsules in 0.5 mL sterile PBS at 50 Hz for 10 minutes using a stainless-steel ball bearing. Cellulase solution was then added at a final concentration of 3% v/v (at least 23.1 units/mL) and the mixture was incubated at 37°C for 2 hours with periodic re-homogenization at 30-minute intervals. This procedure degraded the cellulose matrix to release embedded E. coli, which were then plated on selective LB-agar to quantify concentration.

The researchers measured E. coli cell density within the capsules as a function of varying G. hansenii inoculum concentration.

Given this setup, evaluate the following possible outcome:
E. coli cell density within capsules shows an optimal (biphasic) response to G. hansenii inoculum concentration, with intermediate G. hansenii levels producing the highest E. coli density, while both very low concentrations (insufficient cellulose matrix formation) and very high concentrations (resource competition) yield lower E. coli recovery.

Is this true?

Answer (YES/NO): NO